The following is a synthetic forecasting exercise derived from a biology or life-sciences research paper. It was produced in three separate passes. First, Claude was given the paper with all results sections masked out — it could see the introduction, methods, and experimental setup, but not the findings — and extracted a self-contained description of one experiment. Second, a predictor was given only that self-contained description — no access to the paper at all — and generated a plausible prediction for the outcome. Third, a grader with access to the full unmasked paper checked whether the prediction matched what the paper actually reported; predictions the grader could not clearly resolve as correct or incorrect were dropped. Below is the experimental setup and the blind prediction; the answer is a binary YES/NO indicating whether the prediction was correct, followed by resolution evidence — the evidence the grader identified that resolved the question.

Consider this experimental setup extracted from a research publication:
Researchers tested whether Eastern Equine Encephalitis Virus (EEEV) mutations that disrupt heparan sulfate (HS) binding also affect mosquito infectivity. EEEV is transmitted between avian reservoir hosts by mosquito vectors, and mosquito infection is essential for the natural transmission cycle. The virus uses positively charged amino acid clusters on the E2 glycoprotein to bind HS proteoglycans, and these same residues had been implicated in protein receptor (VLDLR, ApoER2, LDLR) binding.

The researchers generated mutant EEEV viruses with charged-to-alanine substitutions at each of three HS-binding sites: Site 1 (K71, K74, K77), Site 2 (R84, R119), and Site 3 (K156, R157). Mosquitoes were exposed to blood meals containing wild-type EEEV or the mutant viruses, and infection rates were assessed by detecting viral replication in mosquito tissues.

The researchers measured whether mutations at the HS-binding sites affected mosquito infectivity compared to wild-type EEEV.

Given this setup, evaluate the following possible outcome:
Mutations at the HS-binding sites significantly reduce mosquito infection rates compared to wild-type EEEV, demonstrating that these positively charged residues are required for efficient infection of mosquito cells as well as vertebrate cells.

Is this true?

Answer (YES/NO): YES